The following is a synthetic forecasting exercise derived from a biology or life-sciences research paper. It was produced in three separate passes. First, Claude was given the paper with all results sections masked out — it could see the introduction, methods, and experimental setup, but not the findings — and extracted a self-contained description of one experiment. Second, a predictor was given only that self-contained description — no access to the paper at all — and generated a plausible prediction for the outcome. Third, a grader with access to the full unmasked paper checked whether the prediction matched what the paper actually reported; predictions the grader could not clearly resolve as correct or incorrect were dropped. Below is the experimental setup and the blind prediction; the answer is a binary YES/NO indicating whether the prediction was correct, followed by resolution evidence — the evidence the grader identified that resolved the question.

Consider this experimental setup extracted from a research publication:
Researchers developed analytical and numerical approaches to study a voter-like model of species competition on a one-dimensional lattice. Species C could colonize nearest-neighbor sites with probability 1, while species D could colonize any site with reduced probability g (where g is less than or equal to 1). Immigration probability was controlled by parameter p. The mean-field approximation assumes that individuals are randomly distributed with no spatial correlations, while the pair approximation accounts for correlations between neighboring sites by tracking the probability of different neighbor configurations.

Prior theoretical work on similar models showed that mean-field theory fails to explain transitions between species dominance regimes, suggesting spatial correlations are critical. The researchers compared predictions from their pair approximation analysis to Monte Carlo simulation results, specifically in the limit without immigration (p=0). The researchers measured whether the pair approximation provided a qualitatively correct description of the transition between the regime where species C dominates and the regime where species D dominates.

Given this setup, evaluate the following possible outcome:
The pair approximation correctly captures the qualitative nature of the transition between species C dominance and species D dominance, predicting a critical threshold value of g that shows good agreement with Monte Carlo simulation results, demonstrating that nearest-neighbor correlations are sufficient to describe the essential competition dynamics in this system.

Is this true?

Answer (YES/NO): NO